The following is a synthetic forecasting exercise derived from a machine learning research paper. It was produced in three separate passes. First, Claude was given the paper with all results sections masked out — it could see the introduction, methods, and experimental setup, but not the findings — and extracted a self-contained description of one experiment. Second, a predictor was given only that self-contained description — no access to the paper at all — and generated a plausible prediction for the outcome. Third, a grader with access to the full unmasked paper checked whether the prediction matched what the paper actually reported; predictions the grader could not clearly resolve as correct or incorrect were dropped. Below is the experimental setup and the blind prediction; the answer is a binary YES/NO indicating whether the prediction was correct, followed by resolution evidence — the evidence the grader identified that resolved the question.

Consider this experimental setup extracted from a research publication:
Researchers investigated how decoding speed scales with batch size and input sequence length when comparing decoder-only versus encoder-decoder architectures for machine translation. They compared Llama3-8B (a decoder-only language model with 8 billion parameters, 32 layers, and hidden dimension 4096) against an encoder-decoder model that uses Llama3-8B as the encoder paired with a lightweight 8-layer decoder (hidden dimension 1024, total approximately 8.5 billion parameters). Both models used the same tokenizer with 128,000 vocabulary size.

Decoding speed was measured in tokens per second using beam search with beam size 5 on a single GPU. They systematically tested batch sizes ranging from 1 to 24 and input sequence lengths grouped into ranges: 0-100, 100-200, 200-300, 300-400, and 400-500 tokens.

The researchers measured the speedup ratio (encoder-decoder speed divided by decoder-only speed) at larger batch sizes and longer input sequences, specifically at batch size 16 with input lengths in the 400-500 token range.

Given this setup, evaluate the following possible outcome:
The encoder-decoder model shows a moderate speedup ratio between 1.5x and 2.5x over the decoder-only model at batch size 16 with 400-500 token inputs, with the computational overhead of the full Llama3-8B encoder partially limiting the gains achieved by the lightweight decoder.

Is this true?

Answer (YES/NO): NO